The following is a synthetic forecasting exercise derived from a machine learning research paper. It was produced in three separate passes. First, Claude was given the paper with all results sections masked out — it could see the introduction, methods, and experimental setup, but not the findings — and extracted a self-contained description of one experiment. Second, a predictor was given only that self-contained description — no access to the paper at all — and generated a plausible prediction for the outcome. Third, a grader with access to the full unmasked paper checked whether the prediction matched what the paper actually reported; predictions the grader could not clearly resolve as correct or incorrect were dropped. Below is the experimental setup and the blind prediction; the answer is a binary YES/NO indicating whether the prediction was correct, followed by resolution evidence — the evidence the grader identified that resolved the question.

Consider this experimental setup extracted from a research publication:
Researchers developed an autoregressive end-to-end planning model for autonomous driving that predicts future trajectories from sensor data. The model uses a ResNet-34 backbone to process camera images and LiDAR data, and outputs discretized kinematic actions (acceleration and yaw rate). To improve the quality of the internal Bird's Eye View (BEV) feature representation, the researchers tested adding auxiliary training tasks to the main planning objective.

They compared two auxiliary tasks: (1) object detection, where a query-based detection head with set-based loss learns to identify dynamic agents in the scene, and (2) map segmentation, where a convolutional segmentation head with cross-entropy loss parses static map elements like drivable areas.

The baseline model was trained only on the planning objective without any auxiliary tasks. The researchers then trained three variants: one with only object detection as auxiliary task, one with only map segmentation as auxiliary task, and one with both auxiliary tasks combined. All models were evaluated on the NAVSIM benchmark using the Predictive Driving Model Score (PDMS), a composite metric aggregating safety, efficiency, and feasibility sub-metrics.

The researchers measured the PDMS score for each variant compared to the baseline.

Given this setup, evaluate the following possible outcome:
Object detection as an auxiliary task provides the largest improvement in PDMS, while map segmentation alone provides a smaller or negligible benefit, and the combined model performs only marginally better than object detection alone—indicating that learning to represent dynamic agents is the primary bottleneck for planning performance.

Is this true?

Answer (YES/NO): NO